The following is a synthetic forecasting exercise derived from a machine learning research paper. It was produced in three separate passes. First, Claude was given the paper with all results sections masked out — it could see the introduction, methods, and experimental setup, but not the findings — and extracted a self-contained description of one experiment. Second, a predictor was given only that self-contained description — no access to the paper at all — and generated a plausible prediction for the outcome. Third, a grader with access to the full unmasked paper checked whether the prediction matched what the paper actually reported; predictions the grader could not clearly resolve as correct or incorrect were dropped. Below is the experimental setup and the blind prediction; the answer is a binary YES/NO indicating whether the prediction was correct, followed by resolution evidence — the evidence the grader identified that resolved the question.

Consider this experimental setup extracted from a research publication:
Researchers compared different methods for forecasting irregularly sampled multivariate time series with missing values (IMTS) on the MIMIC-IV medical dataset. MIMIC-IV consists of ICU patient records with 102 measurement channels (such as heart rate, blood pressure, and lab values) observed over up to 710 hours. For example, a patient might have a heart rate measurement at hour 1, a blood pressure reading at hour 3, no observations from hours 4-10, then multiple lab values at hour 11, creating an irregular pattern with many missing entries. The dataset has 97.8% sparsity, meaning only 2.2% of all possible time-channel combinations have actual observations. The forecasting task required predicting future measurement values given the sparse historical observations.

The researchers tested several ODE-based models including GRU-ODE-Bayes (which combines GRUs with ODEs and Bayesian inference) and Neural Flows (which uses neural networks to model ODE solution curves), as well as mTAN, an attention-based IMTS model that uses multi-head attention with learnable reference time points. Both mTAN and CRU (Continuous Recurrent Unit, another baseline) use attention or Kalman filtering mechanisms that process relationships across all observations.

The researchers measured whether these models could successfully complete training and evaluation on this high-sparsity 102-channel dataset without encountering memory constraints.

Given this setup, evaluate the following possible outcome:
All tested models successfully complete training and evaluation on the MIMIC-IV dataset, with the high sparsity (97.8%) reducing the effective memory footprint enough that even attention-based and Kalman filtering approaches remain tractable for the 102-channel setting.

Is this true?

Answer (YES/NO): NO